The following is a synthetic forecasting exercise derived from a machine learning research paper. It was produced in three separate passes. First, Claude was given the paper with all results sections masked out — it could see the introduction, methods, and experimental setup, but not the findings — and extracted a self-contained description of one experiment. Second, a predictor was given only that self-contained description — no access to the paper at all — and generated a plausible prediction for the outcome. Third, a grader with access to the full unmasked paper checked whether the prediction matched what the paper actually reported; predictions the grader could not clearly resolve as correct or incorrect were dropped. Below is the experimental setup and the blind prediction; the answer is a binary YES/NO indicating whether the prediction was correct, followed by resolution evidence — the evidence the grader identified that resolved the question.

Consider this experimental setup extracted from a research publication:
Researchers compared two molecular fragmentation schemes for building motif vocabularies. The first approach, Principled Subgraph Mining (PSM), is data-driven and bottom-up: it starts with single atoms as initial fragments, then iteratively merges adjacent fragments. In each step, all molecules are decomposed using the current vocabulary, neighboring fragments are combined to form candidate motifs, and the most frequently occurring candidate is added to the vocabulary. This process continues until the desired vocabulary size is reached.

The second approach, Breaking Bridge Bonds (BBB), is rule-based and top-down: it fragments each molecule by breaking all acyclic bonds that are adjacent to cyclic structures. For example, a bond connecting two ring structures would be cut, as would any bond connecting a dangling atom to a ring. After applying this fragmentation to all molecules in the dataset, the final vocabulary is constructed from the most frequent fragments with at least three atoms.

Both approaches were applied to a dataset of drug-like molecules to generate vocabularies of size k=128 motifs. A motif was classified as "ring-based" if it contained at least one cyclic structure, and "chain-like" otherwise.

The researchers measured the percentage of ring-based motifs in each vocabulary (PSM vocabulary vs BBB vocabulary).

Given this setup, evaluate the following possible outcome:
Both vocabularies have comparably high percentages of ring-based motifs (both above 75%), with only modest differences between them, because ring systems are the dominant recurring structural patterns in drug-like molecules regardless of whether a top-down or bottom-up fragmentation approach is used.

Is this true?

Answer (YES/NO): NO